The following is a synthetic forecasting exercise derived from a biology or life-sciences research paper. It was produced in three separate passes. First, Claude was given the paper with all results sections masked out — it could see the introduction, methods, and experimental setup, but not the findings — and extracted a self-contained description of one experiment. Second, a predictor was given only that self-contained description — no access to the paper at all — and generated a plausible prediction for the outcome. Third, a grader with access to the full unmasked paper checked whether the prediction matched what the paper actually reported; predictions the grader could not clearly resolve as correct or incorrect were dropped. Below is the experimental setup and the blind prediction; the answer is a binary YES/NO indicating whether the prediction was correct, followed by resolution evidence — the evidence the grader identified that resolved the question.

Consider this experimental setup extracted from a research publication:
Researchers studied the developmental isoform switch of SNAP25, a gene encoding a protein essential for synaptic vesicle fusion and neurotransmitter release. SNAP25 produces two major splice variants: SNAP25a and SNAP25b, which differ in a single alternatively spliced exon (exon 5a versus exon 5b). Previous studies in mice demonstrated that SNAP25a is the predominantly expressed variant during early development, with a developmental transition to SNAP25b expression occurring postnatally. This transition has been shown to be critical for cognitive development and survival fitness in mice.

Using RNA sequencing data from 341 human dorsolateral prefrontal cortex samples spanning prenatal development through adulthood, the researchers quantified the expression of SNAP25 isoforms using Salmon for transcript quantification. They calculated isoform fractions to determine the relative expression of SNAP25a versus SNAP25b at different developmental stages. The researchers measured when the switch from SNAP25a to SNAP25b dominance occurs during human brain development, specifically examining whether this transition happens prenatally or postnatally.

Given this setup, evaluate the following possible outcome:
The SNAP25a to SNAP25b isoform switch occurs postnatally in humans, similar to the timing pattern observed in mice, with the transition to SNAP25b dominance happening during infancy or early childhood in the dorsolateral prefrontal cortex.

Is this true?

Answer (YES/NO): YES